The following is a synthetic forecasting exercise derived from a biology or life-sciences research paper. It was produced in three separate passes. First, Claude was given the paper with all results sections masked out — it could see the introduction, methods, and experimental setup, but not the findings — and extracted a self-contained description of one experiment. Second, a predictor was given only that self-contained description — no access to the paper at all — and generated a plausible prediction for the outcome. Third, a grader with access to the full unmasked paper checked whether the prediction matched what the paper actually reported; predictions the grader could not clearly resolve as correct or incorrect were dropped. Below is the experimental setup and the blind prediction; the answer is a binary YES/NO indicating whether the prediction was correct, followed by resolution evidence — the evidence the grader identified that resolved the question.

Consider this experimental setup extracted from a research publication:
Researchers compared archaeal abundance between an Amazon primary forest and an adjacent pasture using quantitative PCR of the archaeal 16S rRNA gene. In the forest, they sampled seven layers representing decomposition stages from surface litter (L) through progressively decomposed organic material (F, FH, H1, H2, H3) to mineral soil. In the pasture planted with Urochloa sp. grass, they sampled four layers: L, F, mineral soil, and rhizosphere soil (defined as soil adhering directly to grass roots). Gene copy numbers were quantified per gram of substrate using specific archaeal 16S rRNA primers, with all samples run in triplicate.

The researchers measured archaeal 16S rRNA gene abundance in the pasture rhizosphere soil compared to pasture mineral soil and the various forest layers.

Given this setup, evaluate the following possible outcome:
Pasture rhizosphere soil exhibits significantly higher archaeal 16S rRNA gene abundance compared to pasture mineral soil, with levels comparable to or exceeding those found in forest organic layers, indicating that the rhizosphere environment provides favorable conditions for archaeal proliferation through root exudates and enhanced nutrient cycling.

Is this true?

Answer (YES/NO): NO